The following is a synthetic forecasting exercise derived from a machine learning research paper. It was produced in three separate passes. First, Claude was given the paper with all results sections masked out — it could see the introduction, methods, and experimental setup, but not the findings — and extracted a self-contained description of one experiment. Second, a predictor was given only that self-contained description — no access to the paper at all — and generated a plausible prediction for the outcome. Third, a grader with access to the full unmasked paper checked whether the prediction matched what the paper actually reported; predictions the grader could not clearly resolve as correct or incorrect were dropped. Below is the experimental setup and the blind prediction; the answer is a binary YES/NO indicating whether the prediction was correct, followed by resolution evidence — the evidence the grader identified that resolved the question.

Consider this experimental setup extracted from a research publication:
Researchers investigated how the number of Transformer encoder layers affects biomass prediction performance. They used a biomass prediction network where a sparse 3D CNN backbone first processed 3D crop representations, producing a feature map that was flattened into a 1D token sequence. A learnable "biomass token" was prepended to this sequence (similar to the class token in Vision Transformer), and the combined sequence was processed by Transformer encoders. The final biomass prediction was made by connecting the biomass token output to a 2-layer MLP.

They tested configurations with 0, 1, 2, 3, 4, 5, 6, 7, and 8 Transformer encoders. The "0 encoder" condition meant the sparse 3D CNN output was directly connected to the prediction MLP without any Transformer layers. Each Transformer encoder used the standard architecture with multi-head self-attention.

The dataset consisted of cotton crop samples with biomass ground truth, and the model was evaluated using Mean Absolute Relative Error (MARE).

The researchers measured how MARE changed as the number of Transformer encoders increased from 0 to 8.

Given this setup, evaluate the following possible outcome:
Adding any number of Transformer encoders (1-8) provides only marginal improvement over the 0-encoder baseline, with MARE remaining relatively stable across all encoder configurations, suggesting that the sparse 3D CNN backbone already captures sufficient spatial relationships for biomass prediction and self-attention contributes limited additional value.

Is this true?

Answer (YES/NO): NO